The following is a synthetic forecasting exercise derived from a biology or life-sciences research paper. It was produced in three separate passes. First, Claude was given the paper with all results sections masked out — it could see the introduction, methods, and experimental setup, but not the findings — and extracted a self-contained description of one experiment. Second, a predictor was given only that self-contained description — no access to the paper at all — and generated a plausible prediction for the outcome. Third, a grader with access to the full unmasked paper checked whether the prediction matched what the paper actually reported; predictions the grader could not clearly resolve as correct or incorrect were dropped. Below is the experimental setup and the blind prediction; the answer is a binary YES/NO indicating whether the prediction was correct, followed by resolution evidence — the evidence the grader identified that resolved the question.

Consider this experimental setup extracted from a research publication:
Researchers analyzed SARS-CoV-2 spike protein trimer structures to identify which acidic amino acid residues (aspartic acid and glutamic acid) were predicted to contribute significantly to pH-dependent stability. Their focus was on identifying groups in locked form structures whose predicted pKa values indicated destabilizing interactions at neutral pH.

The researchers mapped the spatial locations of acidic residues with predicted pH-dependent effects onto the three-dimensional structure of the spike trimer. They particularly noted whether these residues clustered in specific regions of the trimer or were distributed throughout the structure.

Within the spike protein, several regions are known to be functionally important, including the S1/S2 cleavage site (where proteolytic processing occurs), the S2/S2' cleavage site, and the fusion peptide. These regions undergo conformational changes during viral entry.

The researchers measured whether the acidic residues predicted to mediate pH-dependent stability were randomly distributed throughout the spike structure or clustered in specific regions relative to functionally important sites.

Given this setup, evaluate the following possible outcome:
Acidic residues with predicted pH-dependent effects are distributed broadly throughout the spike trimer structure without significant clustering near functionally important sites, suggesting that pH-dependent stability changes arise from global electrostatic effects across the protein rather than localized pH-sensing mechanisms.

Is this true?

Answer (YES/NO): NO